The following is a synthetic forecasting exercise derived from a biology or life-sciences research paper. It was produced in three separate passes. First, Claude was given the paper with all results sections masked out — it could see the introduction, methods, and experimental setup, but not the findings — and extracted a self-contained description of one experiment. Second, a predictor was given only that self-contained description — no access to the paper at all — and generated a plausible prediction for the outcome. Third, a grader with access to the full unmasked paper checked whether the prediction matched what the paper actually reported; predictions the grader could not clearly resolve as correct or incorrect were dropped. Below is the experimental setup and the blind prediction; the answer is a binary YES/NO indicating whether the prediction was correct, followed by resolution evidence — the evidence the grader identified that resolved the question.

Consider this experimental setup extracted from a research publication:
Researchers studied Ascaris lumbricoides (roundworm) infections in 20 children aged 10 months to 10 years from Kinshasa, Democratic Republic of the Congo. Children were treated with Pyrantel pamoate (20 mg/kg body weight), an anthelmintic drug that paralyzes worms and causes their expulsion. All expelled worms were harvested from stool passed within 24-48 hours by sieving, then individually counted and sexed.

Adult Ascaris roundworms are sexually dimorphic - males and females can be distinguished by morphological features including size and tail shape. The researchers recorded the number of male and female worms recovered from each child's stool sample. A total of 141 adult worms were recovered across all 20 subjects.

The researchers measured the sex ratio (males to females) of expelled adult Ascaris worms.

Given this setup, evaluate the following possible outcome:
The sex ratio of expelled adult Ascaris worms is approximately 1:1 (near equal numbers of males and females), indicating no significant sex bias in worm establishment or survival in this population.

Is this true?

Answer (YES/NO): YES